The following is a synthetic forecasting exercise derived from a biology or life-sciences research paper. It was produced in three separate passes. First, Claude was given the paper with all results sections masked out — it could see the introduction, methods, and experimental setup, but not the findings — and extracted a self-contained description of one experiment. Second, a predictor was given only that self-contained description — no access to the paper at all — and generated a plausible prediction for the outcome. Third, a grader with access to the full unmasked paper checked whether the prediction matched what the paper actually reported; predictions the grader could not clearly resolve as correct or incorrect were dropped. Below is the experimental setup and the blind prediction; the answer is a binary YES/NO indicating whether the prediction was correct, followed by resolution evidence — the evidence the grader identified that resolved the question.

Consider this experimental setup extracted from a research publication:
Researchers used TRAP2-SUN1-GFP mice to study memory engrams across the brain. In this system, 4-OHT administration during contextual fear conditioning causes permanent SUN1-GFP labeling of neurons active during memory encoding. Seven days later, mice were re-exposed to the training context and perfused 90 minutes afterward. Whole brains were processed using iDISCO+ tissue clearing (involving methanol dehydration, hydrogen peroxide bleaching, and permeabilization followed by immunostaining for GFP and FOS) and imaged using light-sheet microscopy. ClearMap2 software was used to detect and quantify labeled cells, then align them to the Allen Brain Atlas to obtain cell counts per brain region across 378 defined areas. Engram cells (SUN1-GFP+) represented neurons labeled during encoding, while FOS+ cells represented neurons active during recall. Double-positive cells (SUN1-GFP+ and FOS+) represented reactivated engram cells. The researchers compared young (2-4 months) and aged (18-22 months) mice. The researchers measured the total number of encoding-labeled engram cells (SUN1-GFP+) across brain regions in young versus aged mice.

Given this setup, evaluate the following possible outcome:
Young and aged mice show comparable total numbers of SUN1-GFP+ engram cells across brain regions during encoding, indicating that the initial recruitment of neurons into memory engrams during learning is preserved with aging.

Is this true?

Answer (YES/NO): YES